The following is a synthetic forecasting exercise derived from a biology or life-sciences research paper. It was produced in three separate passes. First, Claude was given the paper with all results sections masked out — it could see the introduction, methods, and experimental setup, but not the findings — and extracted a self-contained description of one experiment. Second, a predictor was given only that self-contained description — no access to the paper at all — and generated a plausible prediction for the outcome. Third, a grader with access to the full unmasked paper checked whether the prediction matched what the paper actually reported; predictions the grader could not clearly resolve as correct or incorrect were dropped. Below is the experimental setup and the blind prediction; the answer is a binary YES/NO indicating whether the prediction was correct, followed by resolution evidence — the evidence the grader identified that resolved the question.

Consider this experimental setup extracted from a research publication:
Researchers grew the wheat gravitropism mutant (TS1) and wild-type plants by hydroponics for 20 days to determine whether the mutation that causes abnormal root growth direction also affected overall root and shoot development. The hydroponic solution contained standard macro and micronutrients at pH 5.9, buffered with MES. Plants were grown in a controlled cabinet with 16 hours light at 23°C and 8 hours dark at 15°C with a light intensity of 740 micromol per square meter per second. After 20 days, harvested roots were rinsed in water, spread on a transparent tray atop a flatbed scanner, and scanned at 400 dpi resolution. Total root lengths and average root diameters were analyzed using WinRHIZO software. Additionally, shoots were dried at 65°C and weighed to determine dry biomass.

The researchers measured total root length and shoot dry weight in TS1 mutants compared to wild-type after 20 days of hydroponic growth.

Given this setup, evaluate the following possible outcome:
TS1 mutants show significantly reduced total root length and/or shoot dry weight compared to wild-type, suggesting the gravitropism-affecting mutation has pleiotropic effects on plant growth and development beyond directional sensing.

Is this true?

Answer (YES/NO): YES